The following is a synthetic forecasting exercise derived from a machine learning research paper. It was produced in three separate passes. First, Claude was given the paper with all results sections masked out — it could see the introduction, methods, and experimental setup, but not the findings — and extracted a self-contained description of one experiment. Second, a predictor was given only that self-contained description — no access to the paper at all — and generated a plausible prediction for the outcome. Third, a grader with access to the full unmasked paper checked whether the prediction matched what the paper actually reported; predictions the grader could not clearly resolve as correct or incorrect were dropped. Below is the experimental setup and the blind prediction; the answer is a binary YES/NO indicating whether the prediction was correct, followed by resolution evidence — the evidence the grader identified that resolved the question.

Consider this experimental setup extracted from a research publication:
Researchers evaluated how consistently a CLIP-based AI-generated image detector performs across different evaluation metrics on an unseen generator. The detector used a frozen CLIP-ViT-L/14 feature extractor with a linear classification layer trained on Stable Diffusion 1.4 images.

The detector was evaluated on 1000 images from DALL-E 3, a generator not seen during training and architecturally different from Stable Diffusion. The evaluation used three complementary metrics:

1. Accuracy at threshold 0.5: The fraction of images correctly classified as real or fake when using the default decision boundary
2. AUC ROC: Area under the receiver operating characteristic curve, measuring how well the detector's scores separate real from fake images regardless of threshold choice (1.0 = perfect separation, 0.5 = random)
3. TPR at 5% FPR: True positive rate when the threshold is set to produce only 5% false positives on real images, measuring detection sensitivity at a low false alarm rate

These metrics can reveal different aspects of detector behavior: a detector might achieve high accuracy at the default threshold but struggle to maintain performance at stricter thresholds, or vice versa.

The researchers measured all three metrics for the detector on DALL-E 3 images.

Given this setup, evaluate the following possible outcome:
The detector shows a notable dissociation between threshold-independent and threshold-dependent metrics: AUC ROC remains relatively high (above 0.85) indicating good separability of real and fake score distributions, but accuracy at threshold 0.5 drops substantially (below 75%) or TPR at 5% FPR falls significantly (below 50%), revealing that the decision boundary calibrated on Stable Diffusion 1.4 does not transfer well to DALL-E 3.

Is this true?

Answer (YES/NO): NO